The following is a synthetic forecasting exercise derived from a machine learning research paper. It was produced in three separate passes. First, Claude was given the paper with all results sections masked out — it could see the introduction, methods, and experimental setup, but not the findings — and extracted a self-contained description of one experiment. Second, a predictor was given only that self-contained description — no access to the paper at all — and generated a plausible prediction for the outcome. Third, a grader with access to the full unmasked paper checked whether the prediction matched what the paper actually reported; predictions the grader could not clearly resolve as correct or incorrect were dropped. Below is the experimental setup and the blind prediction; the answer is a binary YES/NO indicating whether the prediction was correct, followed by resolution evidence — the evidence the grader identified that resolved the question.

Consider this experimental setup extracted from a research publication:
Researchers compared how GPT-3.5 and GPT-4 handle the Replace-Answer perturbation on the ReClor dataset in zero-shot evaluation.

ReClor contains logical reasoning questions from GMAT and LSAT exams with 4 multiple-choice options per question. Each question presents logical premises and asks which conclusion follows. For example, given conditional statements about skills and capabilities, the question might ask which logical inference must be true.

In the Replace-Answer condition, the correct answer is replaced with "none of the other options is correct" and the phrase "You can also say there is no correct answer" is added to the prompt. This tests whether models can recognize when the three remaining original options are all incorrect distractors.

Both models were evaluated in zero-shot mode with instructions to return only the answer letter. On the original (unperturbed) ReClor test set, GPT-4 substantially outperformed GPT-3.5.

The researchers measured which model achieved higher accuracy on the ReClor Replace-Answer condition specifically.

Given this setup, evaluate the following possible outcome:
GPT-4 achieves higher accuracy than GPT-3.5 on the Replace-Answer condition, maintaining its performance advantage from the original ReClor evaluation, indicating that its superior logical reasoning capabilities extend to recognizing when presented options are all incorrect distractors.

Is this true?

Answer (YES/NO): NO